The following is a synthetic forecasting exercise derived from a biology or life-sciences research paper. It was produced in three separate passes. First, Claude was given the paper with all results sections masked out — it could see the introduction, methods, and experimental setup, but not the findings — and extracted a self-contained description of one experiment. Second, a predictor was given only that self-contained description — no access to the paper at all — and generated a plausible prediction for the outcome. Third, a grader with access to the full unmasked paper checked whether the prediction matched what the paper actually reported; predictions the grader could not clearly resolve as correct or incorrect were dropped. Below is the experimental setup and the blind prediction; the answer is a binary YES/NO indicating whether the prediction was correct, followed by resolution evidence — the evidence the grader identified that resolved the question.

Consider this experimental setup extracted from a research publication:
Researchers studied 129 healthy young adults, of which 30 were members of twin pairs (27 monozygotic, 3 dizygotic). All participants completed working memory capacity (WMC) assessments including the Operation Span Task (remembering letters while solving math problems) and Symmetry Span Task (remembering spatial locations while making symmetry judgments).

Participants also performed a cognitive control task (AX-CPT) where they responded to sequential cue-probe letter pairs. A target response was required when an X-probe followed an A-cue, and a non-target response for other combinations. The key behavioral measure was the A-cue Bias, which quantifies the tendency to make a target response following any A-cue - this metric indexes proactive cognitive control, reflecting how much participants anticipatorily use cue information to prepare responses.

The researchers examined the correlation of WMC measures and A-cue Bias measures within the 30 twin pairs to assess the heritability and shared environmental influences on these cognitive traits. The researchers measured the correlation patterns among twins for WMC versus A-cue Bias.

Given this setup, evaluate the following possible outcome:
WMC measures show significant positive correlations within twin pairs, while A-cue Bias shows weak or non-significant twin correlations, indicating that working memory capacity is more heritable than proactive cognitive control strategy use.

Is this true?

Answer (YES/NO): YES